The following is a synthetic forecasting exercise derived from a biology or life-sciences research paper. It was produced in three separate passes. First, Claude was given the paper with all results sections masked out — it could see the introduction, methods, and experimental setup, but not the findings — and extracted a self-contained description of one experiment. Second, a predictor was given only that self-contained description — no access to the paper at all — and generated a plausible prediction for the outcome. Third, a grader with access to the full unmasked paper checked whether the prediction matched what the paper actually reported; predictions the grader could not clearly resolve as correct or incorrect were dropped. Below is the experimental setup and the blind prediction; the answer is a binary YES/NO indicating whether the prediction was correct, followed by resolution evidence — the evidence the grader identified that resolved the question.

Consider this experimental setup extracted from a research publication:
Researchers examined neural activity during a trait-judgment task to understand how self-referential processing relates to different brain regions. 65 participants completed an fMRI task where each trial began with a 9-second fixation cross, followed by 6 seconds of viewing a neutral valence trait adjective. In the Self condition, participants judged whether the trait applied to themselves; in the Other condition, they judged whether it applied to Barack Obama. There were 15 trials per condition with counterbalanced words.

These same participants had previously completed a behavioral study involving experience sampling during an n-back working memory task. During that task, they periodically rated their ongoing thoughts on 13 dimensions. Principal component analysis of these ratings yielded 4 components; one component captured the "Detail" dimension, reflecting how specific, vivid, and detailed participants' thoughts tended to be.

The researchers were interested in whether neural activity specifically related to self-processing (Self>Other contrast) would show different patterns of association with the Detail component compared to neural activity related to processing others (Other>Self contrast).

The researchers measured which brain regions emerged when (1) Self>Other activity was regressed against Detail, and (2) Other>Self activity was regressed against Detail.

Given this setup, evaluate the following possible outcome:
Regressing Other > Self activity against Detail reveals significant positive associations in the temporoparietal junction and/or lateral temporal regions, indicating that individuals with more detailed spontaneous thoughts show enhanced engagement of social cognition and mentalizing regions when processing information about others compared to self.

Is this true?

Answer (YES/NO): NO